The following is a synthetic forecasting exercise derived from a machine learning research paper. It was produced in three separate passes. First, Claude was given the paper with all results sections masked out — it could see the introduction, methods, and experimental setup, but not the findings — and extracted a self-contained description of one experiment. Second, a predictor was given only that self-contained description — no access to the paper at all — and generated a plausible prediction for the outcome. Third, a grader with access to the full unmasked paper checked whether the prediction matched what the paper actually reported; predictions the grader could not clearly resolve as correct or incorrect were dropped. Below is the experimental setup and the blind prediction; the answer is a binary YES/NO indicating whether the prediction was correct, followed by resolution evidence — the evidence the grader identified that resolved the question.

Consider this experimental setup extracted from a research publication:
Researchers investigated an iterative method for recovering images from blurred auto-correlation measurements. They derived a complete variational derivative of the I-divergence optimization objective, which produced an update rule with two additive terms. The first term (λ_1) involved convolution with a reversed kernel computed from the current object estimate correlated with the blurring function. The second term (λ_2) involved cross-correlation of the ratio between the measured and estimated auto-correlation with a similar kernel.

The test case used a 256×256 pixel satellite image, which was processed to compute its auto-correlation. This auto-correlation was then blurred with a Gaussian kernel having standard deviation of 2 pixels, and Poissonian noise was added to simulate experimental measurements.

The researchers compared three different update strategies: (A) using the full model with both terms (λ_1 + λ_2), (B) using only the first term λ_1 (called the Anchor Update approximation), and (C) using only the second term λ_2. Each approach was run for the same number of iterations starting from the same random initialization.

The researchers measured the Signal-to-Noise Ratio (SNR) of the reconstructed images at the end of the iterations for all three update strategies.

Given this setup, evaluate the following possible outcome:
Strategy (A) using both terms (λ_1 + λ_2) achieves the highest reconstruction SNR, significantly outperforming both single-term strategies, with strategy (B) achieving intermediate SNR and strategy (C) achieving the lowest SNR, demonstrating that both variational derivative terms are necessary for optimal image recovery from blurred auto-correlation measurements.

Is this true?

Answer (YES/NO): NO